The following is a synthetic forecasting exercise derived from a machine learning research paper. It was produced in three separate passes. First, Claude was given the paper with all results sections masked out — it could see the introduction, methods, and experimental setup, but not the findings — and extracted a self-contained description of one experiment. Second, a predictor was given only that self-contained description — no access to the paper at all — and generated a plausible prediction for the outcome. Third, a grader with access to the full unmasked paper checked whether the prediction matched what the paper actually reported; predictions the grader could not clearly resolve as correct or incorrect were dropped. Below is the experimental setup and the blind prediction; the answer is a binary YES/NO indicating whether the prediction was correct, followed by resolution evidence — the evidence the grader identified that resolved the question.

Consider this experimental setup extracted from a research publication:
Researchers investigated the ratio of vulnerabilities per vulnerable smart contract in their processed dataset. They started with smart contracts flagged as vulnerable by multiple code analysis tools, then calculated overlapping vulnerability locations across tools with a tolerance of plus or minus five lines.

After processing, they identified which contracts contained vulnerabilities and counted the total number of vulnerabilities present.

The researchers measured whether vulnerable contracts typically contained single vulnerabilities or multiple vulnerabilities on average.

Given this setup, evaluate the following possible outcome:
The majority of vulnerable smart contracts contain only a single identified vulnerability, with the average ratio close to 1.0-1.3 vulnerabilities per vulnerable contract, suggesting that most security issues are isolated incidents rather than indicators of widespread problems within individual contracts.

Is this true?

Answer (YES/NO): NO